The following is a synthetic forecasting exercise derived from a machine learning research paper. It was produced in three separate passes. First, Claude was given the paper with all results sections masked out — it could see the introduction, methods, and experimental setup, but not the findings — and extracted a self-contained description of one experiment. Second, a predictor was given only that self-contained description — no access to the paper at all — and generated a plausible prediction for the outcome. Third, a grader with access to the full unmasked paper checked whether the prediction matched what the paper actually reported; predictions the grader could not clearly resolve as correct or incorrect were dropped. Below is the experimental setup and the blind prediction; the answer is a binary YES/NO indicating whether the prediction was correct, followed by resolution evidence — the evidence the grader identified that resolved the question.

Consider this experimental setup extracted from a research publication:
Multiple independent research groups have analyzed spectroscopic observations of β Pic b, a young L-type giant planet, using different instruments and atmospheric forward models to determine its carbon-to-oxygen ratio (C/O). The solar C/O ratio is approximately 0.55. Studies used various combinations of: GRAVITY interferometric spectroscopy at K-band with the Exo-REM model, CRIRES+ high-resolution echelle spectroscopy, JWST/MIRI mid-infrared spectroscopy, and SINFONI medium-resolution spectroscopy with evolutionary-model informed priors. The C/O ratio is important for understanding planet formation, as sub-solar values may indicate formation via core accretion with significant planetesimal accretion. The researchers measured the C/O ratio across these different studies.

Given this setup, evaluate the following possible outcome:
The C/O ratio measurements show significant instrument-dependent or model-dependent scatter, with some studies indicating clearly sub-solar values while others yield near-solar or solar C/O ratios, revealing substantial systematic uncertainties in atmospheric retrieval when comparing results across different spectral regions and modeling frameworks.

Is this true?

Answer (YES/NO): YES